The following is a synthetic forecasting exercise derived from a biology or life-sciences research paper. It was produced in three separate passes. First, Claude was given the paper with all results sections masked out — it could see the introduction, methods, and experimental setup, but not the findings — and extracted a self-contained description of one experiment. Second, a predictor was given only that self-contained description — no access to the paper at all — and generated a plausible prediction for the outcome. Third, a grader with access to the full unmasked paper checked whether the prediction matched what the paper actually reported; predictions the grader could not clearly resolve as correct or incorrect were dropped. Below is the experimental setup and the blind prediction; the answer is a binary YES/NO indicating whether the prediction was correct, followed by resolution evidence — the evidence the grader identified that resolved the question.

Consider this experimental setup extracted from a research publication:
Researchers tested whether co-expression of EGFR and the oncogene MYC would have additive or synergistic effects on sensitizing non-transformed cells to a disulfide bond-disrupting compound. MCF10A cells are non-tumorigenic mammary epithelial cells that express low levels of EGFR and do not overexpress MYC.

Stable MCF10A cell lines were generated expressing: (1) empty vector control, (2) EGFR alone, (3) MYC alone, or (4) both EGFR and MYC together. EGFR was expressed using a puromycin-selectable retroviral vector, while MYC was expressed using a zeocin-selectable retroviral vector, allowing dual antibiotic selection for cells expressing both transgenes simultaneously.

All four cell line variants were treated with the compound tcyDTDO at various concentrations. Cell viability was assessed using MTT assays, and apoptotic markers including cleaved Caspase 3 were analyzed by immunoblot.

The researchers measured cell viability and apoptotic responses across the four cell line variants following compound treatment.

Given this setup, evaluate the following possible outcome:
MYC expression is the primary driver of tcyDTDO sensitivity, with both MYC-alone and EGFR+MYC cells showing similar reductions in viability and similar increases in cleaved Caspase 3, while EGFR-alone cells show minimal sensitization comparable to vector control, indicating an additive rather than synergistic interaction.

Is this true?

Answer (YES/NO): NO